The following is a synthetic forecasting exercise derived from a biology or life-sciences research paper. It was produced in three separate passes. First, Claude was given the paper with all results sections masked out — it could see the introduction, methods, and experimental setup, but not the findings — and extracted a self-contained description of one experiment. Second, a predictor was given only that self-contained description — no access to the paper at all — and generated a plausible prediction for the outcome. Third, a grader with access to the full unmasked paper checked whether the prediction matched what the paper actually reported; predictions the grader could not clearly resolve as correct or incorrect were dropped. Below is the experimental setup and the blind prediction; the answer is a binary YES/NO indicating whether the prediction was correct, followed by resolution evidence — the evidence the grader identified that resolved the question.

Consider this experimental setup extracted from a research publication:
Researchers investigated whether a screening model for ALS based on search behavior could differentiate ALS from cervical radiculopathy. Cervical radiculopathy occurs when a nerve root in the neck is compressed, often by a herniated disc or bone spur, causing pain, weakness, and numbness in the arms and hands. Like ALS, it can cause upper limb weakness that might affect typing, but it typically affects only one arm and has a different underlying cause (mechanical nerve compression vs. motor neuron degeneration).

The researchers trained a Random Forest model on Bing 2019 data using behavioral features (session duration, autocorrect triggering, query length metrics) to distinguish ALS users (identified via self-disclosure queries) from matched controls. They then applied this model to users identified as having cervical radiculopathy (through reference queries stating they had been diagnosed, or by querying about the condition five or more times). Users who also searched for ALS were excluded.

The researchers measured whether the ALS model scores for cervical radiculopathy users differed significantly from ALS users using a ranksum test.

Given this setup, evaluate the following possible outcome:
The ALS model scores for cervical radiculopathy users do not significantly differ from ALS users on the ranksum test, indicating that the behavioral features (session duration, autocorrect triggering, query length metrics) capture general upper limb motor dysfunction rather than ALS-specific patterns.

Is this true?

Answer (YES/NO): NO